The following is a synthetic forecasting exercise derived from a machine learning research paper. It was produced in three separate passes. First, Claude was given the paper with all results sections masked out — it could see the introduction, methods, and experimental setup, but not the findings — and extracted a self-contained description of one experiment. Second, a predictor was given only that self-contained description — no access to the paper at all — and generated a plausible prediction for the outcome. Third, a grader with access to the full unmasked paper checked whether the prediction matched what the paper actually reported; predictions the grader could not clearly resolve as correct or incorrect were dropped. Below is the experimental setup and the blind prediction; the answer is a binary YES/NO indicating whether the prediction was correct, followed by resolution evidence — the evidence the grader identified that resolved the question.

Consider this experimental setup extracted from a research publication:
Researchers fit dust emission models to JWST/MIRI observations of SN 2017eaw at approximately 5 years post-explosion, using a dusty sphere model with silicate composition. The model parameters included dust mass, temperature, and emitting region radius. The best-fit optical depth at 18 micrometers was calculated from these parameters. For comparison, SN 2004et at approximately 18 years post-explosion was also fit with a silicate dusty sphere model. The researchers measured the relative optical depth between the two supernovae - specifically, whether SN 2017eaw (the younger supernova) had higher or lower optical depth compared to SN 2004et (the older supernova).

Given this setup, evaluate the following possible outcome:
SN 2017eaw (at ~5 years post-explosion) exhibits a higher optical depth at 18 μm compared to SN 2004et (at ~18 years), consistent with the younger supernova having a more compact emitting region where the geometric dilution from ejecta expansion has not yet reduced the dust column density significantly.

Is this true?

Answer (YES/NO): NO